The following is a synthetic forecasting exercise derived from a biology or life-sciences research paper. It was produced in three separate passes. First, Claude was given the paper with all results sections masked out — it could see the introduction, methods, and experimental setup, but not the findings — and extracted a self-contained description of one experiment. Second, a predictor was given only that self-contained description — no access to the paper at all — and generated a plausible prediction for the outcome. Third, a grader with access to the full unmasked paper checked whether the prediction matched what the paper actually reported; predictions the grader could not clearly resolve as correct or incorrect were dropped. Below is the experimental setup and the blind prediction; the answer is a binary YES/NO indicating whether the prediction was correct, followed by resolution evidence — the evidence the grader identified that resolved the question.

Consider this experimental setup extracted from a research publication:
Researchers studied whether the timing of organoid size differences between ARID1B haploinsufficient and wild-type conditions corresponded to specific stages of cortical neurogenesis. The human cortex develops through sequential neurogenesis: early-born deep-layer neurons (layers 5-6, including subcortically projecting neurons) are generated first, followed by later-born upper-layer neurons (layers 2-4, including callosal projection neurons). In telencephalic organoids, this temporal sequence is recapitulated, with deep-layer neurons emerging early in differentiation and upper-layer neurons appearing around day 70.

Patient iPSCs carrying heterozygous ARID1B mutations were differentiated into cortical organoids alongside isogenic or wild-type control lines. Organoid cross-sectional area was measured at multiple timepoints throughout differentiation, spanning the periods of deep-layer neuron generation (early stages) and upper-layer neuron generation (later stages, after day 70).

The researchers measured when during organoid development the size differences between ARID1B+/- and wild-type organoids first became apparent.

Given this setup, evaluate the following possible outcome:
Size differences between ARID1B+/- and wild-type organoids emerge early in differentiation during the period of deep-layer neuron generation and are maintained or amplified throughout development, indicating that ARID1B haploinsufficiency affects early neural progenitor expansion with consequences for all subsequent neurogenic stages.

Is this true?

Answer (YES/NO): NO